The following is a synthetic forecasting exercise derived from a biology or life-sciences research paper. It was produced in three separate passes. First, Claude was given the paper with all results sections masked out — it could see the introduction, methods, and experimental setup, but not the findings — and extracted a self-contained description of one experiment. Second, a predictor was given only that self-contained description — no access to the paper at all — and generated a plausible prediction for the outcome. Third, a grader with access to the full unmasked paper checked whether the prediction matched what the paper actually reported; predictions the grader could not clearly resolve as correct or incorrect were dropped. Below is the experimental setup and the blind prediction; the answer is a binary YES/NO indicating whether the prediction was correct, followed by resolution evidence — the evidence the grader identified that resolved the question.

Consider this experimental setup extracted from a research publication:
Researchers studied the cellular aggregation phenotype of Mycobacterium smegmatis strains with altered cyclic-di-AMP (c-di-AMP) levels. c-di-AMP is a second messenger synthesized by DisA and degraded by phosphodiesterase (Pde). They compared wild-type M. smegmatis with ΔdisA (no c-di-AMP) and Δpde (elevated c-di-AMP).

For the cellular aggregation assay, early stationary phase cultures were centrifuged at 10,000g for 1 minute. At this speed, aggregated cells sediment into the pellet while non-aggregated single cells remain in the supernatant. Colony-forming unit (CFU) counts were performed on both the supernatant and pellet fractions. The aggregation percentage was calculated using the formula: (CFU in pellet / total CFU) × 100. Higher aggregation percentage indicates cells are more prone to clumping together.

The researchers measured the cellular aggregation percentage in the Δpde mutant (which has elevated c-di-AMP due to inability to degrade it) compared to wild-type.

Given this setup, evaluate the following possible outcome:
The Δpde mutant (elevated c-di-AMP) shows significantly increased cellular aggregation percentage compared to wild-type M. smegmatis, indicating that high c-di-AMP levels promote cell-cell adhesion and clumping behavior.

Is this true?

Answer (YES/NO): YES